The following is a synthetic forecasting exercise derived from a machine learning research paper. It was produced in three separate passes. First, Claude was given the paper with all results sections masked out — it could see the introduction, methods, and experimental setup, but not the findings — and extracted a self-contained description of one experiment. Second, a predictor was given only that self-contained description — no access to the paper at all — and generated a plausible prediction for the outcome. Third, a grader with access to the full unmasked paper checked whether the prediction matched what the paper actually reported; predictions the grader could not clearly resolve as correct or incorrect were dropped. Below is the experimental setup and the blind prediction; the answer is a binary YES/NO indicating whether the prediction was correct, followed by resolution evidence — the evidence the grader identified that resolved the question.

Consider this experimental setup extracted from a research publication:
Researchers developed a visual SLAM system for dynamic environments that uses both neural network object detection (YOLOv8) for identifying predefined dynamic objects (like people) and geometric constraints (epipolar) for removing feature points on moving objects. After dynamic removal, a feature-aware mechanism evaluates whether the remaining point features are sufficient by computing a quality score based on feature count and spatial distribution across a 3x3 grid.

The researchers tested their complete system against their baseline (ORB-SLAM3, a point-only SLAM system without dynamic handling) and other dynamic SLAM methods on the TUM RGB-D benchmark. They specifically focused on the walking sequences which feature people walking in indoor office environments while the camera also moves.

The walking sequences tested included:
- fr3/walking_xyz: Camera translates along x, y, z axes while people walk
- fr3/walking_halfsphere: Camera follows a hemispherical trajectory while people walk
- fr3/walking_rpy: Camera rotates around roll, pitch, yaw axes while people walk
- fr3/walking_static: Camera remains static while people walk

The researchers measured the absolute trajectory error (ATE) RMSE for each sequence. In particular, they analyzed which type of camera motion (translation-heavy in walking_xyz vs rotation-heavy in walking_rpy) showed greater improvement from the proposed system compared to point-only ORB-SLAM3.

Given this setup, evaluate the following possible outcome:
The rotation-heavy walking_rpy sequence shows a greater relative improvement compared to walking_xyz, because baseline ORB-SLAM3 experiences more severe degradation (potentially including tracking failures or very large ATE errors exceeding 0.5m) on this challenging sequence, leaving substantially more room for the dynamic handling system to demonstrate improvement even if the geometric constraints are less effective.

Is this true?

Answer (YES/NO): NO